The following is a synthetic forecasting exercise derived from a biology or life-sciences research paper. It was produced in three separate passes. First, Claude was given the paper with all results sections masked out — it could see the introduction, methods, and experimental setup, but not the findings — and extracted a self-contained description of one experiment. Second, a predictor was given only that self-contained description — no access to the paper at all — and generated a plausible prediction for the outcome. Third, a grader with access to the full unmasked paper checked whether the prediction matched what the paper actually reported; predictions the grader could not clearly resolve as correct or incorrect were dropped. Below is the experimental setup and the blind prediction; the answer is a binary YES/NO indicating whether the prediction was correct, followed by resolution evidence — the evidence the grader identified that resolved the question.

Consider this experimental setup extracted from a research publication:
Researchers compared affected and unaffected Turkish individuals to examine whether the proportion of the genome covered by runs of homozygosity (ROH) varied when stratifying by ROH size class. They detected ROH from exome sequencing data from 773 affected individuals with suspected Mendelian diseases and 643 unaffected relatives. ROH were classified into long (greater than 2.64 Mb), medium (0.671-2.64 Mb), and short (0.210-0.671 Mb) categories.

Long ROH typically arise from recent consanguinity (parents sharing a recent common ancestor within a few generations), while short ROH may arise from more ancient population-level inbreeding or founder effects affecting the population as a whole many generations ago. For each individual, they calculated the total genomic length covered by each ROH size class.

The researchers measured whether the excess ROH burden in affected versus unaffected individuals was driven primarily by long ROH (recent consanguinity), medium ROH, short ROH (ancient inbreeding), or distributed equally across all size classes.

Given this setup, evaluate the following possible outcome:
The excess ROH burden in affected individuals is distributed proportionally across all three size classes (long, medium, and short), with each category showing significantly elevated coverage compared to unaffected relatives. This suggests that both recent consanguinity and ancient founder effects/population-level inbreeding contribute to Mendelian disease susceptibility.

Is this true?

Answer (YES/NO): NO